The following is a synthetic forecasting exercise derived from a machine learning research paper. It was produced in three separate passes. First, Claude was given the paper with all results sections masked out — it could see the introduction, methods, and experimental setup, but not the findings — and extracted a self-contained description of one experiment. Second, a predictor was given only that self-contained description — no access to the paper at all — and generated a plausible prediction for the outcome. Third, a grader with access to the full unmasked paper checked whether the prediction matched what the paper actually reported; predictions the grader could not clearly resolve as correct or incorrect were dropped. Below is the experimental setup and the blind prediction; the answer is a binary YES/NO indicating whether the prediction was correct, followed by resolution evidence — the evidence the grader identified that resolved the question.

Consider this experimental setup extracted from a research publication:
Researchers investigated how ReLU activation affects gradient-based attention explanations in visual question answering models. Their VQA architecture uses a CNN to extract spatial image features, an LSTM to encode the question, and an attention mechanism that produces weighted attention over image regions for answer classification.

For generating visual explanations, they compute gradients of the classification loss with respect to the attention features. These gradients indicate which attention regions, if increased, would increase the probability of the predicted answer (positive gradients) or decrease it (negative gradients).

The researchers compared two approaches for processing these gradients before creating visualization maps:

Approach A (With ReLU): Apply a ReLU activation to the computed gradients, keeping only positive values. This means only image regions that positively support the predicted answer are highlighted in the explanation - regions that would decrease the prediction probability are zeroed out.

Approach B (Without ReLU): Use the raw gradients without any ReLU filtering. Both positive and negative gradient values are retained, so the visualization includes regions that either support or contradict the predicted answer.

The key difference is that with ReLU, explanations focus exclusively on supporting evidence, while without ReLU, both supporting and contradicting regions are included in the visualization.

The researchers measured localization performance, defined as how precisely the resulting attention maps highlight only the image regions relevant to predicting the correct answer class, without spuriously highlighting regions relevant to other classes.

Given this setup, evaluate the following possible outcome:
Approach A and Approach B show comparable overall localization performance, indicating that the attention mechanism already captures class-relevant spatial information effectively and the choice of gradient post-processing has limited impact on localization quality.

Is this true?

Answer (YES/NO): NO